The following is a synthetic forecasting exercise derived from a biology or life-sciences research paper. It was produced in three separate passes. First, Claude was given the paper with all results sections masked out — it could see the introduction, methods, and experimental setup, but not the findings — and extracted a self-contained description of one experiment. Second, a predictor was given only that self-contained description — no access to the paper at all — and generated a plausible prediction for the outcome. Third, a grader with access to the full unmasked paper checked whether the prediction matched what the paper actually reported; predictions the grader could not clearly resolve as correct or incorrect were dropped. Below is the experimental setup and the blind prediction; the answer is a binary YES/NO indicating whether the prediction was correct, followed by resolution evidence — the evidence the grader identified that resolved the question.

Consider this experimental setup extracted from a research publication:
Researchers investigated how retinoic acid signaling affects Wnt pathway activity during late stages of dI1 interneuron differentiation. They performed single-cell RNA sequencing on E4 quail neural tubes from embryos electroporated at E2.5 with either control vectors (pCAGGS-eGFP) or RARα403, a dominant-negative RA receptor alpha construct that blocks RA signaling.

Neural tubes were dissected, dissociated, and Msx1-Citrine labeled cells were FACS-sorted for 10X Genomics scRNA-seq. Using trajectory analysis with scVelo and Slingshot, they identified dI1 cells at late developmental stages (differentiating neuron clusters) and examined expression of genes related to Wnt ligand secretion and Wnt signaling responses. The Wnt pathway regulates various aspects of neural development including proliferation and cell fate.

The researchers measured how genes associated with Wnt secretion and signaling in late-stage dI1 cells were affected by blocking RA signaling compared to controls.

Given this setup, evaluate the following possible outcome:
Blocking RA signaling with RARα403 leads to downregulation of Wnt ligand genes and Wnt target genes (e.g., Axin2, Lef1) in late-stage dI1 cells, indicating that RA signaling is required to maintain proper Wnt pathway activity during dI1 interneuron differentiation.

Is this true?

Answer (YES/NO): NO